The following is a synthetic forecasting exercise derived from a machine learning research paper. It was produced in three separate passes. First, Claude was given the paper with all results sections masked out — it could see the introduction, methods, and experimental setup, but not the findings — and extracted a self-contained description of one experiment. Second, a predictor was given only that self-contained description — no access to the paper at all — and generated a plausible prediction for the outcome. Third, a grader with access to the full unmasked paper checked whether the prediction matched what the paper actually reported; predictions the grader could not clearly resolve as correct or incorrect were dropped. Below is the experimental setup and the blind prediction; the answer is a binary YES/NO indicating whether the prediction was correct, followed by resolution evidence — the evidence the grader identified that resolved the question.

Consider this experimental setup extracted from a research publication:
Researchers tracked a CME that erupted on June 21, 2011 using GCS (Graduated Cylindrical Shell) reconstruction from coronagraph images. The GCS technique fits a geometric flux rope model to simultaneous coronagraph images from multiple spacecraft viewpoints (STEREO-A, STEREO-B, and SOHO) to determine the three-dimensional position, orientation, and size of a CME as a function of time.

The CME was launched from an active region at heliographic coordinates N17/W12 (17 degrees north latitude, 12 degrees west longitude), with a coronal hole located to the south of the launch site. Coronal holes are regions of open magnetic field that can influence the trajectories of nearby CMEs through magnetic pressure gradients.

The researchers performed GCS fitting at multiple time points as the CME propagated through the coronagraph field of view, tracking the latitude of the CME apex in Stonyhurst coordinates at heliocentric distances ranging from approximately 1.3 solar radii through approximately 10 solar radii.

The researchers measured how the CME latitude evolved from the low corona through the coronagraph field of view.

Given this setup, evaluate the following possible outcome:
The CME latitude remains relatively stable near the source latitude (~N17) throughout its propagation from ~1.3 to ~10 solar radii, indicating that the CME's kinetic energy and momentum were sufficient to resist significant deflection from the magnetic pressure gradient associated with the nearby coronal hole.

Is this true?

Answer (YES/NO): NO